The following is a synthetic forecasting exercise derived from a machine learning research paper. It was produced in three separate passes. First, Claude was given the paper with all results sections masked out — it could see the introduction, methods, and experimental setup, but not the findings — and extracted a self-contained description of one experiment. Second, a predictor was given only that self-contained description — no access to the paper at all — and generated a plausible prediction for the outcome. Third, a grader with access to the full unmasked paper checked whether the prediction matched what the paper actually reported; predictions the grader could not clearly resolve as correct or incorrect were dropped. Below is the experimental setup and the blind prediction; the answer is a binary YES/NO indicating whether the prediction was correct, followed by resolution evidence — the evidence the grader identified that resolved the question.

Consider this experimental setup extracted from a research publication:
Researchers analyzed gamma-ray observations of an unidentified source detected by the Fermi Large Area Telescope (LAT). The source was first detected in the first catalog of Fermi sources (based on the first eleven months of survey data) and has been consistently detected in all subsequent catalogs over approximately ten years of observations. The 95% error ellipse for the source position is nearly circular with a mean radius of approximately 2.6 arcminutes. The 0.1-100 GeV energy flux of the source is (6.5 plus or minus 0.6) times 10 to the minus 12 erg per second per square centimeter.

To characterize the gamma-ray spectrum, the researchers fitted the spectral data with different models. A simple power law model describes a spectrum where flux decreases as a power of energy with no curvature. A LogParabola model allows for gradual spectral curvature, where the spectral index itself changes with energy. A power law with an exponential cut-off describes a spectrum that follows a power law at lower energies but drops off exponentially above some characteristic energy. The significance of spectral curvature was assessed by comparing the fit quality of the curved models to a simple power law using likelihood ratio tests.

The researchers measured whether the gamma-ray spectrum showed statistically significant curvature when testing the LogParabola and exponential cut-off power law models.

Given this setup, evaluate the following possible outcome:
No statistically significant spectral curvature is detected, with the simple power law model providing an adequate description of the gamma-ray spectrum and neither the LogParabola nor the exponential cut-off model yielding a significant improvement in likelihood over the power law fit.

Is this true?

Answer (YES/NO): NO